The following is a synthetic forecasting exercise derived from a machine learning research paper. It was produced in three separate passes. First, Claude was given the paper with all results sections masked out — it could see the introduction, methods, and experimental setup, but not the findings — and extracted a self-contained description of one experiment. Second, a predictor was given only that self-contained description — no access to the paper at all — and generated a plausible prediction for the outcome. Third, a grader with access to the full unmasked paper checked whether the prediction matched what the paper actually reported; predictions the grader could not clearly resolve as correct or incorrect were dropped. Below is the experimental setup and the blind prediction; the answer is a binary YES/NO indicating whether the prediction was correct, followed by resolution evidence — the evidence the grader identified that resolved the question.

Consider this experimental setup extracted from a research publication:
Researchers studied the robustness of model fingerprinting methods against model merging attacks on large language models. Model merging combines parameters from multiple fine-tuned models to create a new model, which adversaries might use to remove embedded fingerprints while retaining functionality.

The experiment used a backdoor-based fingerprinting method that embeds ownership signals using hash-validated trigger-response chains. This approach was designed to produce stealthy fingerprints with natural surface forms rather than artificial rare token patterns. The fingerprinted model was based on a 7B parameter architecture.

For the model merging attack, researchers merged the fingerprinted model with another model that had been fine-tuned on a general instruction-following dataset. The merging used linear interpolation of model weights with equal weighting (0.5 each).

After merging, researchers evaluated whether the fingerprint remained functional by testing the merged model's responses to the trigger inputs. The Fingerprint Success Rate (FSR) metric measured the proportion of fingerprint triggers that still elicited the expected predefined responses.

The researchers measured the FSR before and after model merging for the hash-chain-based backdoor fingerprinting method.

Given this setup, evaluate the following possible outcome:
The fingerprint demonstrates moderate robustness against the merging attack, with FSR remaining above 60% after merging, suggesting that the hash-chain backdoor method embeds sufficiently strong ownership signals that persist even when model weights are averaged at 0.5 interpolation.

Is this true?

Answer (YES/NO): NO